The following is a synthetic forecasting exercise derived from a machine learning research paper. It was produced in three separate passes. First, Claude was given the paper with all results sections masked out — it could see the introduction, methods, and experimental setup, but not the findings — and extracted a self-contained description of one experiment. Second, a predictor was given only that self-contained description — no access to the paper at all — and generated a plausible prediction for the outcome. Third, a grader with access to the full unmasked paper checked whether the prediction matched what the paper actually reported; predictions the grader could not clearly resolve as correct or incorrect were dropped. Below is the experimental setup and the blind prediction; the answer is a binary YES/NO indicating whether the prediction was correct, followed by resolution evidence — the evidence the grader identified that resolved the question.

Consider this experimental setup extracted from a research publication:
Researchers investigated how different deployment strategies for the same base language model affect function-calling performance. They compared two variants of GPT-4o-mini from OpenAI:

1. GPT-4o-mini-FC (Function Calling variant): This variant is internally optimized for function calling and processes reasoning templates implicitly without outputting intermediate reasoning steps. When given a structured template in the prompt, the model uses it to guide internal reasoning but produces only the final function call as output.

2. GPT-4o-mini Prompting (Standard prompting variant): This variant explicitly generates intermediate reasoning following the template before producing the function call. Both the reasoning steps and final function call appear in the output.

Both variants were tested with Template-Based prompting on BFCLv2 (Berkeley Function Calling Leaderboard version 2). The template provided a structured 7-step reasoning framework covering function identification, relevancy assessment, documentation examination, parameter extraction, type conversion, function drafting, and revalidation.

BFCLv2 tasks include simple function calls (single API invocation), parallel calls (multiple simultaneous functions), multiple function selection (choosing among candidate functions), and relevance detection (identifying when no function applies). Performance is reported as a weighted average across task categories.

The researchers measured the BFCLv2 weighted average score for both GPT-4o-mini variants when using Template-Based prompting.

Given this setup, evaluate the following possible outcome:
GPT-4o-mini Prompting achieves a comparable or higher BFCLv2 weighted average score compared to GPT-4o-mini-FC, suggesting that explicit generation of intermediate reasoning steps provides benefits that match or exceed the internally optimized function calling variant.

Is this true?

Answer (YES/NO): YES